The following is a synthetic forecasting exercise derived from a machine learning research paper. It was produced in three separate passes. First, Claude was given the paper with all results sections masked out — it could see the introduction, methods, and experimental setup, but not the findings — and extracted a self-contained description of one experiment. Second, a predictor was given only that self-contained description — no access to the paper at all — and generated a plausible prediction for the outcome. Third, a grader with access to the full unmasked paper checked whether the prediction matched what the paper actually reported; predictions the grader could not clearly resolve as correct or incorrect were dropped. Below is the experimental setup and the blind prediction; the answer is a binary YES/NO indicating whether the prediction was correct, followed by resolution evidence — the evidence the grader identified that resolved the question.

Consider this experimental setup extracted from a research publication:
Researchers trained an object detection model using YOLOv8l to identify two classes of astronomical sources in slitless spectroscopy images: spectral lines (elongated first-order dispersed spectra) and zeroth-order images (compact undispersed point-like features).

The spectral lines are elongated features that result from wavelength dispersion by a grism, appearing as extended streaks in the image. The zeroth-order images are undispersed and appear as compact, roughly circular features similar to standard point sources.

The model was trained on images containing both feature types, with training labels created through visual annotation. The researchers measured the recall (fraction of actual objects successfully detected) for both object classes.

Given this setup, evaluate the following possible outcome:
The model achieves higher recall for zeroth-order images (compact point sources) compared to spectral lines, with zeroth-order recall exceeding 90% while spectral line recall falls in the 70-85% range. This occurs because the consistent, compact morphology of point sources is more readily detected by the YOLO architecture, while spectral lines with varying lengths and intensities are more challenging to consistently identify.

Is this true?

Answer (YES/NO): NO